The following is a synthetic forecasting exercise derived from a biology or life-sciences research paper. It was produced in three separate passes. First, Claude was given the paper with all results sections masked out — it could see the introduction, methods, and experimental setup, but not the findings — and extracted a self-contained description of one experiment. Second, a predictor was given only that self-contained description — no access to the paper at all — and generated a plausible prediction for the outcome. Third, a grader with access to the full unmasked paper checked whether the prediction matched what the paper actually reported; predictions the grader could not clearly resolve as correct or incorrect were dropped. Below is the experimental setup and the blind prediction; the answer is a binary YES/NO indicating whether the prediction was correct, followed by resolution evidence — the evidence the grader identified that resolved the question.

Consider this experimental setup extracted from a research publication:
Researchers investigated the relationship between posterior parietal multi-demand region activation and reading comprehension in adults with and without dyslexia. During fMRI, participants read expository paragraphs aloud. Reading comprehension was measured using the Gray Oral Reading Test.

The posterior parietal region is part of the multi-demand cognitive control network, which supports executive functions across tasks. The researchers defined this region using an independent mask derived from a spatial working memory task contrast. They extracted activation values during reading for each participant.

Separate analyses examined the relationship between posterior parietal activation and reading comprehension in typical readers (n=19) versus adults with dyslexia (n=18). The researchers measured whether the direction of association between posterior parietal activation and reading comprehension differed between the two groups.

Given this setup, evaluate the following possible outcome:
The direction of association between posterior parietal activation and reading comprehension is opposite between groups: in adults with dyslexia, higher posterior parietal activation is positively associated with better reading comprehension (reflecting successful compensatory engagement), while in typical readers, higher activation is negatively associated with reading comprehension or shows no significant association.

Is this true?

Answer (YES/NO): YES